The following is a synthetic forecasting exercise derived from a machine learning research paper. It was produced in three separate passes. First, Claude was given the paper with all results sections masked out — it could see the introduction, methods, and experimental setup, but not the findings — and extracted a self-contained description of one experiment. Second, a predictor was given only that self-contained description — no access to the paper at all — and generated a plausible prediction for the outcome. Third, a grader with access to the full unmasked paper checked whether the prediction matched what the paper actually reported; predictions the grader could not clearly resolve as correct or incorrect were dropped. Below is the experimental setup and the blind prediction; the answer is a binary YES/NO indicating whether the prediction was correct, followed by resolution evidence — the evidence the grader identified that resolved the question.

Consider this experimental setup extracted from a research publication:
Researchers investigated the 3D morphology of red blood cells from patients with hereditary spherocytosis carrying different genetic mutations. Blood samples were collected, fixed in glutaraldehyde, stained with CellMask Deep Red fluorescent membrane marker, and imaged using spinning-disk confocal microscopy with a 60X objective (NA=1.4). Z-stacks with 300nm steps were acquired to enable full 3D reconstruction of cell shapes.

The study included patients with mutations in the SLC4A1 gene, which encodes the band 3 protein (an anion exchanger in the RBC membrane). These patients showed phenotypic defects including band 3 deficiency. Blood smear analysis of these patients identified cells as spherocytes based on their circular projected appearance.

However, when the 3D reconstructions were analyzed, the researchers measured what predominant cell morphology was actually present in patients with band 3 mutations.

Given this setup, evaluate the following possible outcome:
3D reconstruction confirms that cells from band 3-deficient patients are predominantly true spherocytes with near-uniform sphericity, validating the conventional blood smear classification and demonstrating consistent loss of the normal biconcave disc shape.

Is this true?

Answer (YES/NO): NO